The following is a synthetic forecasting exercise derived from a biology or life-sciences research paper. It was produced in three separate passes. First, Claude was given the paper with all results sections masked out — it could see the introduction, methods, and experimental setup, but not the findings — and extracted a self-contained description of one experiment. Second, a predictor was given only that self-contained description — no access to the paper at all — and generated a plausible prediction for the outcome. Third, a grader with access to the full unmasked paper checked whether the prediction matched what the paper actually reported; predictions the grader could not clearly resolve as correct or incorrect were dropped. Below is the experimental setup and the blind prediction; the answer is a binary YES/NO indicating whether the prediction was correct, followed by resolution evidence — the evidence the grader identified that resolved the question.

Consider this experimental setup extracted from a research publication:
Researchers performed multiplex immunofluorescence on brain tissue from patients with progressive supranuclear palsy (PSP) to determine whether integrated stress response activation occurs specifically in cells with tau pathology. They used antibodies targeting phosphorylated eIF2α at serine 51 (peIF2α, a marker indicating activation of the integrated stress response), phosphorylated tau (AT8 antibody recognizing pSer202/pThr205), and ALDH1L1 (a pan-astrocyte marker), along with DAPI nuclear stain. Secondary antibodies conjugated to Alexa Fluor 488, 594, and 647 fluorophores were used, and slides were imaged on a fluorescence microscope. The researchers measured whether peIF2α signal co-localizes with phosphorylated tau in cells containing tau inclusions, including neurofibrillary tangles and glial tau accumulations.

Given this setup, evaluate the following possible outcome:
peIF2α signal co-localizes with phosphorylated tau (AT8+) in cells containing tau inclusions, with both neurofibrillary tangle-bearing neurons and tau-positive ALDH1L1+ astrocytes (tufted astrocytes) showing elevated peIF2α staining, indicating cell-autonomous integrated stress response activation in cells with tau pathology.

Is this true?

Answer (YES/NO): YES